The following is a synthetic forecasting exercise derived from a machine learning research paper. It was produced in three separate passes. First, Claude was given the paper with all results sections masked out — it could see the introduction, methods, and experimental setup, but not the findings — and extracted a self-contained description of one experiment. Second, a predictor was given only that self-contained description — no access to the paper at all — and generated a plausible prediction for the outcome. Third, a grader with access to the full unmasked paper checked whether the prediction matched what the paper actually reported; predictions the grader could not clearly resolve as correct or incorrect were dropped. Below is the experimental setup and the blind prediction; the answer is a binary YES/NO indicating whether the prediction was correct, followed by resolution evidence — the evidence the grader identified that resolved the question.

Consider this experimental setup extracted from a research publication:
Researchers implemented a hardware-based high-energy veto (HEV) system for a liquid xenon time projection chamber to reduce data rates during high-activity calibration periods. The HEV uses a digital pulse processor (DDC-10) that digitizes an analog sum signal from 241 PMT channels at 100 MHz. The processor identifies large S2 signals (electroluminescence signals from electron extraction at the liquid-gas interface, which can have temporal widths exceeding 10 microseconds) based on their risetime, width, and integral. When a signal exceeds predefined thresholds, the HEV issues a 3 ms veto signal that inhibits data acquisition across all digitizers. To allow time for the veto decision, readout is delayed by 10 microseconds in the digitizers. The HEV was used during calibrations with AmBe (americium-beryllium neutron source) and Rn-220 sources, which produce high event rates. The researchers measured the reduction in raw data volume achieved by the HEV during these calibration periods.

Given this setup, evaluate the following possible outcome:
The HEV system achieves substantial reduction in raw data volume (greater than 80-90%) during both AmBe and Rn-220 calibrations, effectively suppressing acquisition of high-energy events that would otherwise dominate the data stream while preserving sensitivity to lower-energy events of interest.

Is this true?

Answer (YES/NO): NO